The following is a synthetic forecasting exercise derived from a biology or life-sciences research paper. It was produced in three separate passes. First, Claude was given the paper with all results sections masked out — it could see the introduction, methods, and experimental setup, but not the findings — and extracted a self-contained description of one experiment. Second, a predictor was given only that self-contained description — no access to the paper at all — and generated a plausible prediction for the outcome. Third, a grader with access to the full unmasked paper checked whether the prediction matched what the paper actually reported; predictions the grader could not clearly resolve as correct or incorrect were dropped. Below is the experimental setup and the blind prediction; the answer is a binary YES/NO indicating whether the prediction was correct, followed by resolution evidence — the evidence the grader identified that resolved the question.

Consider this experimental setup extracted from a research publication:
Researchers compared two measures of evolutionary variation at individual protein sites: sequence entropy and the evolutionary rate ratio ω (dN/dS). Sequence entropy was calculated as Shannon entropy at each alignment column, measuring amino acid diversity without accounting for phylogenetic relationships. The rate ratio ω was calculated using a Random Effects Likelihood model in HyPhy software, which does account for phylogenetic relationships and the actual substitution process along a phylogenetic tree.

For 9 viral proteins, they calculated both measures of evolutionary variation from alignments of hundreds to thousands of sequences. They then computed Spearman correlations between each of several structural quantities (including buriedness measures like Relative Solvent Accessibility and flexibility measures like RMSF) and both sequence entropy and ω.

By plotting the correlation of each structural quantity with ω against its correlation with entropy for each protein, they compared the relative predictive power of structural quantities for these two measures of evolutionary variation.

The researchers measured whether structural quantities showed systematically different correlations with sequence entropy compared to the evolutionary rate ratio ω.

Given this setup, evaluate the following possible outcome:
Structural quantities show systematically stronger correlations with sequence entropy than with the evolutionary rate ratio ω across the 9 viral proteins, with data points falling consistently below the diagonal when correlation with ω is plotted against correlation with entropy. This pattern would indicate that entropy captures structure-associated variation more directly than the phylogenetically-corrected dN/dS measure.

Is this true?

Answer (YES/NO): YES